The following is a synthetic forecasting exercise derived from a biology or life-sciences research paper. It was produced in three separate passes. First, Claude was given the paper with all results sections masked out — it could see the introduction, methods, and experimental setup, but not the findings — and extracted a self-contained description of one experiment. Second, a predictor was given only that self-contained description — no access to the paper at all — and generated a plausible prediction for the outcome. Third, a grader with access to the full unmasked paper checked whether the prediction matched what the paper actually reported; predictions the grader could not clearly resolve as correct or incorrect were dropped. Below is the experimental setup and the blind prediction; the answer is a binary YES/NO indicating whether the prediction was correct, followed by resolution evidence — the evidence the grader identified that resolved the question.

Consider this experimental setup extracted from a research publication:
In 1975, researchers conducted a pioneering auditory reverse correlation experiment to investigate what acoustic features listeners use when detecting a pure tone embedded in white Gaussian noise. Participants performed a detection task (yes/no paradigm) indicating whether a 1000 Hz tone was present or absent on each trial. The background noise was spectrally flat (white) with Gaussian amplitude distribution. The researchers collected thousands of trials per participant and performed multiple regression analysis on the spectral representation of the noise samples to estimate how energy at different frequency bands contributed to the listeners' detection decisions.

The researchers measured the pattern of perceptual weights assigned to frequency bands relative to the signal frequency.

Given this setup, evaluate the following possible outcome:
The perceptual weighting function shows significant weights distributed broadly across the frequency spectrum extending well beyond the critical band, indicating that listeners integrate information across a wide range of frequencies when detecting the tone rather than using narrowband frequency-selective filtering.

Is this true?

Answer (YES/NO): NO